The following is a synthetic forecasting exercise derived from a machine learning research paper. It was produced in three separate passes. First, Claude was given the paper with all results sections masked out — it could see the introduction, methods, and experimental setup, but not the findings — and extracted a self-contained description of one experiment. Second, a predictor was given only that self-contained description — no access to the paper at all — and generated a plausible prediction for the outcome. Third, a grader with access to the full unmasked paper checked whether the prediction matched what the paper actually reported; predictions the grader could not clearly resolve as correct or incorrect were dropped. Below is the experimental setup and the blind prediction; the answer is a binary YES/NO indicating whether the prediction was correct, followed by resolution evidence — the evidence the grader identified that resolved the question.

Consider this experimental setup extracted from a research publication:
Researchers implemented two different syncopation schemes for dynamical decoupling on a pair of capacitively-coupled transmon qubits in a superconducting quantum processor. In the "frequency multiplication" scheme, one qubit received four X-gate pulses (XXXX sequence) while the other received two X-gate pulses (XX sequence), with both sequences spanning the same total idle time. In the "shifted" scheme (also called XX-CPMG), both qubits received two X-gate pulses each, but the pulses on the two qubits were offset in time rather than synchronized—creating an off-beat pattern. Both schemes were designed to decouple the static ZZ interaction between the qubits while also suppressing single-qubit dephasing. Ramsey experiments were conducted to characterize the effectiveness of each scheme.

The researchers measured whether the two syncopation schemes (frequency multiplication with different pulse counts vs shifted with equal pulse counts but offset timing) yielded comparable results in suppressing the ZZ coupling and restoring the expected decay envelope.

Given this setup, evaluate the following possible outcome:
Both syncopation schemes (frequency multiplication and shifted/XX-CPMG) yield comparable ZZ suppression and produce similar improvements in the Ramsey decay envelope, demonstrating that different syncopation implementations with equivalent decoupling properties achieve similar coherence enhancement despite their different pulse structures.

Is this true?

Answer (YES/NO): YES